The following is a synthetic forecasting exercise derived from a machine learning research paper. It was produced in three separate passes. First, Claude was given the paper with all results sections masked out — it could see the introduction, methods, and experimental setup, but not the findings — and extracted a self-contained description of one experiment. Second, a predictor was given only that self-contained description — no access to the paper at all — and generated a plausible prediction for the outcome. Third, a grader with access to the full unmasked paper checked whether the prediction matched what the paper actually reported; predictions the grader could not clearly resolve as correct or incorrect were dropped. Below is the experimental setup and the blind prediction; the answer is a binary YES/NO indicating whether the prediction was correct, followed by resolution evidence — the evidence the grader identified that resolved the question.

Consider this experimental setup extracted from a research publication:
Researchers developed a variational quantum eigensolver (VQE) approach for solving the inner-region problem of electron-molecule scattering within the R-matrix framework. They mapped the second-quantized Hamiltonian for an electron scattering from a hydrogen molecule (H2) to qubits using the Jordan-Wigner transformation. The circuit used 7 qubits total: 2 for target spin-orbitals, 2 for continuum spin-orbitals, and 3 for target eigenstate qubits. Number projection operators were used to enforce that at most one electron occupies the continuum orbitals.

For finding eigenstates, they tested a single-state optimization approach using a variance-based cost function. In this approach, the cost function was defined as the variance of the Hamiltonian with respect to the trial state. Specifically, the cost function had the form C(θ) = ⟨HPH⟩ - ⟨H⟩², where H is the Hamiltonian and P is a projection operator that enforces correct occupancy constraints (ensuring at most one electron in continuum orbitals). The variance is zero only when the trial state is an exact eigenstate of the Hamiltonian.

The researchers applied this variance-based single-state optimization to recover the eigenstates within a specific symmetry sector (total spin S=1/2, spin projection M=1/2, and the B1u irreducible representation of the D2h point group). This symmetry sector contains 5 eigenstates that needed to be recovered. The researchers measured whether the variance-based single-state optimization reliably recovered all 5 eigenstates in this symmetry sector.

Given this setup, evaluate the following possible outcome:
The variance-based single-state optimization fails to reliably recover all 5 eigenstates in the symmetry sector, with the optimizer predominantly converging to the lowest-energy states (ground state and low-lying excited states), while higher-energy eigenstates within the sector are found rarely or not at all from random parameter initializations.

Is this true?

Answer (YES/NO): NO